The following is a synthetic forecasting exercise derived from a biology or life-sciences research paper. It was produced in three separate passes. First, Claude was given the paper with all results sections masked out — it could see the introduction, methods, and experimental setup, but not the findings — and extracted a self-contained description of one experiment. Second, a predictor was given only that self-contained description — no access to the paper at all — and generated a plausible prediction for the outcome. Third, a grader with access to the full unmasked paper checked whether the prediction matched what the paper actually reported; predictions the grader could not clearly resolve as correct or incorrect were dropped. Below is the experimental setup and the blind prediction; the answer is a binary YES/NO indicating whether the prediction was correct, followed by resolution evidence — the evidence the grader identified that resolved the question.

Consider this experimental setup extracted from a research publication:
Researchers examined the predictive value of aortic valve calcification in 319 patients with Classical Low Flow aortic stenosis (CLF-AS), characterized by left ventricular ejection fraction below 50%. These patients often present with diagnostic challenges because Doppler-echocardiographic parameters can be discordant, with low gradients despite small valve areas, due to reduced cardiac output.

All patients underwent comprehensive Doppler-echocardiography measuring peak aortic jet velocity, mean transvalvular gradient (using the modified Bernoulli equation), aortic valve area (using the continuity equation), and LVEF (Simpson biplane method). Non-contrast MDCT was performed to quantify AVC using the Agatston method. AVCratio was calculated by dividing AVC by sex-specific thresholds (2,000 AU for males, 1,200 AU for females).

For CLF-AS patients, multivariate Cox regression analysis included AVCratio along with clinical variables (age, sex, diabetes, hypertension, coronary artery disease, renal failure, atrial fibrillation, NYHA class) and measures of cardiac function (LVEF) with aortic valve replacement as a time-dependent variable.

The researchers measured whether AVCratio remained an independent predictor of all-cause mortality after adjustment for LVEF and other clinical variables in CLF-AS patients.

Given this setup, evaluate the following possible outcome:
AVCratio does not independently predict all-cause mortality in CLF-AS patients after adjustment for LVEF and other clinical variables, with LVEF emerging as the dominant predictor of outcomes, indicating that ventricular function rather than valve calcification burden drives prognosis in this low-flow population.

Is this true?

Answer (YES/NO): NO